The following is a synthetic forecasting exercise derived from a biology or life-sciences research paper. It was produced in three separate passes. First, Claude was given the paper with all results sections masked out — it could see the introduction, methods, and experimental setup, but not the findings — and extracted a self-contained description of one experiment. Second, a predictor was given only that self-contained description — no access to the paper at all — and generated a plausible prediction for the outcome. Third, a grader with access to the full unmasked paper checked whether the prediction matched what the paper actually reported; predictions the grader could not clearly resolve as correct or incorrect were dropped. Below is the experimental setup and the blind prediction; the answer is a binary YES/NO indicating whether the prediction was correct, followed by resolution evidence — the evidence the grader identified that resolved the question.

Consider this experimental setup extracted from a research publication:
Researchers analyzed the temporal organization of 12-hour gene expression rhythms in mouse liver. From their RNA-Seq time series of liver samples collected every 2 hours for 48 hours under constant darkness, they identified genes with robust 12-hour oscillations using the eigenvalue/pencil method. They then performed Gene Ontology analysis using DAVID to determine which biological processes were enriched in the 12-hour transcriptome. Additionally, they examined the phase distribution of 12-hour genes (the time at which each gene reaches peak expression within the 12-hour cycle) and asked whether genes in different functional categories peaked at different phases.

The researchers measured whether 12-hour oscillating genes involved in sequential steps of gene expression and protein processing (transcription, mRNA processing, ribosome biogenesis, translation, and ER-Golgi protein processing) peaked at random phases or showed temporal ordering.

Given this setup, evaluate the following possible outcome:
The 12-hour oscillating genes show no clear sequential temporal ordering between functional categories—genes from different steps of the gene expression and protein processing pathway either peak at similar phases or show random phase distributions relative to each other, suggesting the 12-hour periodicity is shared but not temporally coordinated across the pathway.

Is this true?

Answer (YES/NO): NO